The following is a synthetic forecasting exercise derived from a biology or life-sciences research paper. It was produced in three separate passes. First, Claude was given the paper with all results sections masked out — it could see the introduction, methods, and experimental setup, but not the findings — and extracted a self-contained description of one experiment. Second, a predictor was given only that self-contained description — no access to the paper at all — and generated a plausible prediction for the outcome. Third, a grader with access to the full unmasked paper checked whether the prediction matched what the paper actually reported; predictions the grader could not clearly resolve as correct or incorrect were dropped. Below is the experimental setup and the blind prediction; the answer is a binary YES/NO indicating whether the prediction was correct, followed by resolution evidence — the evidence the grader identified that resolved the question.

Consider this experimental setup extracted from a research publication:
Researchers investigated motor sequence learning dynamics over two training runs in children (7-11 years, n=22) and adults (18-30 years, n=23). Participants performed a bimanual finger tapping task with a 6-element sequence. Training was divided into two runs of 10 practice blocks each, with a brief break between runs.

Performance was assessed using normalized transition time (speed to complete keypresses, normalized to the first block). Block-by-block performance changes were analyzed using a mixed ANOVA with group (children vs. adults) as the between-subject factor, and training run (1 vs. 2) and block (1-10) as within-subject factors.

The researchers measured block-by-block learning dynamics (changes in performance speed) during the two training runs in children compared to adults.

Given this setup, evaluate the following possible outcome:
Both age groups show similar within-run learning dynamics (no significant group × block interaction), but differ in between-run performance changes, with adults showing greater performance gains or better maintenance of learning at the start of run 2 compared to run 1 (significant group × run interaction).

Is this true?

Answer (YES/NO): NO